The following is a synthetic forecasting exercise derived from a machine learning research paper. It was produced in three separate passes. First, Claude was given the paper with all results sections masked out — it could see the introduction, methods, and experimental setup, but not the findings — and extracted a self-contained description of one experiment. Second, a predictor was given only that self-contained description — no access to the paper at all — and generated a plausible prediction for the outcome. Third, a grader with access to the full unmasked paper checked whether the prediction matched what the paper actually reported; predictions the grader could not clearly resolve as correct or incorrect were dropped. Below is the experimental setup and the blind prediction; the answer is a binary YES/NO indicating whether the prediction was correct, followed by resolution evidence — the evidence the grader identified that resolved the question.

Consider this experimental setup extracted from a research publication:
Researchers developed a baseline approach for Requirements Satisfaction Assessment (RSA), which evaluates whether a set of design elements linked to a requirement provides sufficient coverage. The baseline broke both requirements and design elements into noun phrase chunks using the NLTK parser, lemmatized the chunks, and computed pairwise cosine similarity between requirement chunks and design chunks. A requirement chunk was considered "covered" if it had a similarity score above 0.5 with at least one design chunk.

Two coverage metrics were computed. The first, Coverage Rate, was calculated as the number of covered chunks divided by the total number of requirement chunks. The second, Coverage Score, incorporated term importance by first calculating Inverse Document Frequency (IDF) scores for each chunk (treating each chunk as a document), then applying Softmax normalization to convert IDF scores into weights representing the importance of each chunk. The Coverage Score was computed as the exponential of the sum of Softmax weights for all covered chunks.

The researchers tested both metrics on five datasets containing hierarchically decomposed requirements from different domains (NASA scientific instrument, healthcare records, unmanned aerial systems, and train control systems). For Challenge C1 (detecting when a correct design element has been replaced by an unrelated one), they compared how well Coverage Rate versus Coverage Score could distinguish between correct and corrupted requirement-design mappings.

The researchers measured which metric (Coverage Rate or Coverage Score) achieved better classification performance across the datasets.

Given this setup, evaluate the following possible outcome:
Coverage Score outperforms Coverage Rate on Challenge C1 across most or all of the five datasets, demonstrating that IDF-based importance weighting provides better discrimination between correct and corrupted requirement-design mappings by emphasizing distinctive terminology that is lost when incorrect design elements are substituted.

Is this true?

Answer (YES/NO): YES